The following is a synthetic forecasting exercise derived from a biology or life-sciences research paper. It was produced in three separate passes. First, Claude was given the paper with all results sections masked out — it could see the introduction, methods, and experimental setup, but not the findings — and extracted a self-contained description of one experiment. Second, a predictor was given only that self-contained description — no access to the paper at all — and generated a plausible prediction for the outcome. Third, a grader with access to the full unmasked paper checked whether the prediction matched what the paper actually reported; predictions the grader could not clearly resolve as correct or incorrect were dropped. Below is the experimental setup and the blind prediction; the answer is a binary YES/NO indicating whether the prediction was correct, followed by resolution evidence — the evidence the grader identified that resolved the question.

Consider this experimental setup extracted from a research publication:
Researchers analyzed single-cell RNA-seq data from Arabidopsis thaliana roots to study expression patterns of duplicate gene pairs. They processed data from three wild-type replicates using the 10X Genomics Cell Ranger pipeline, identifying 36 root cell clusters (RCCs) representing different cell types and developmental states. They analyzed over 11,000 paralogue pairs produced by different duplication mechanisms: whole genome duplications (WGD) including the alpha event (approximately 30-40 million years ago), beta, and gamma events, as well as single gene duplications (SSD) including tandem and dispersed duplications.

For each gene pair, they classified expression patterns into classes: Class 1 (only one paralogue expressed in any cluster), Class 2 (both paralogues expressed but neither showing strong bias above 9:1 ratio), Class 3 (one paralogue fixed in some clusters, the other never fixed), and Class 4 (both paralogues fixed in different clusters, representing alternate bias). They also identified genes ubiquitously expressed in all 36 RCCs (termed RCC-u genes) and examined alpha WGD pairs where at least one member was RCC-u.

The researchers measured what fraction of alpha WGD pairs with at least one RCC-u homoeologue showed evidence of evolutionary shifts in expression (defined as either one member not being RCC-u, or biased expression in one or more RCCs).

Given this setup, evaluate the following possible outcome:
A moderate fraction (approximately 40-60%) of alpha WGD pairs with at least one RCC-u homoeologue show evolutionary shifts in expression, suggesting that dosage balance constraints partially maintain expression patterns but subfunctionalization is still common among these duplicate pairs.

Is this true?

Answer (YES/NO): NO